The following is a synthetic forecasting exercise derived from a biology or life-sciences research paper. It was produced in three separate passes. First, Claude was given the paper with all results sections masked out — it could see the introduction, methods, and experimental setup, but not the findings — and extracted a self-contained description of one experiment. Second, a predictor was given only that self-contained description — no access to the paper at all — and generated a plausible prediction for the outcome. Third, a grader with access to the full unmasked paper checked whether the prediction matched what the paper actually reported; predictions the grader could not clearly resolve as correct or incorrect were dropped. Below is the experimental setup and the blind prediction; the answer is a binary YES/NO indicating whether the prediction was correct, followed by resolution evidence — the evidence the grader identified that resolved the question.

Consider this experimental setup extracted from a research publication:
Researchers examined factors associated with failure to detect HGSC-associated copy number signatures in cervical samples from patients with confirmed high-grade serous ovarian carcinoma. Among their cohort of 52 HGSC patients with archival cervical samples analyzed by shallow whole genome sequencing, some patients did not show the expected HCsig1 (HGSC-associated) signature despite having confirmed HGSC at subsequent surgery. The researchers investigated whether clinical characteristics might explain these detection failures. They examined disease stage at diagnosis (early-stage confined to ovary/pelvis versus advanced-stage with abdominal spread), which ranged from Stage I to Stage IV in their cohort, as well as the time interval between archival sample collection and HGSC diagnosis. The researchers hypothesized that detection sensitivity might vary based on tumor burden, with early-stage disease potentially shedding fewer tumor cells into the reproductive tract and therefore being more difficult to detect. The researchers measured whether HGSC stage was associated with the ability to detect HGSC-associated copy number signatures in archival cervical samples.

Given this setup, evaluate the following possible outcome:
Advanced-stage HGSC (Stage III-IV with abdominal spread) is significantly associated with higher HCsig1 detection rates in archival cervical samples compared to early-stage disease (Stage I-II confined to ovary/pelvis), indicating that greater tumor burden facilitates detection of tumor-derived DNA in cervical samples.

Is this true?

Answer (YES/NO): NO